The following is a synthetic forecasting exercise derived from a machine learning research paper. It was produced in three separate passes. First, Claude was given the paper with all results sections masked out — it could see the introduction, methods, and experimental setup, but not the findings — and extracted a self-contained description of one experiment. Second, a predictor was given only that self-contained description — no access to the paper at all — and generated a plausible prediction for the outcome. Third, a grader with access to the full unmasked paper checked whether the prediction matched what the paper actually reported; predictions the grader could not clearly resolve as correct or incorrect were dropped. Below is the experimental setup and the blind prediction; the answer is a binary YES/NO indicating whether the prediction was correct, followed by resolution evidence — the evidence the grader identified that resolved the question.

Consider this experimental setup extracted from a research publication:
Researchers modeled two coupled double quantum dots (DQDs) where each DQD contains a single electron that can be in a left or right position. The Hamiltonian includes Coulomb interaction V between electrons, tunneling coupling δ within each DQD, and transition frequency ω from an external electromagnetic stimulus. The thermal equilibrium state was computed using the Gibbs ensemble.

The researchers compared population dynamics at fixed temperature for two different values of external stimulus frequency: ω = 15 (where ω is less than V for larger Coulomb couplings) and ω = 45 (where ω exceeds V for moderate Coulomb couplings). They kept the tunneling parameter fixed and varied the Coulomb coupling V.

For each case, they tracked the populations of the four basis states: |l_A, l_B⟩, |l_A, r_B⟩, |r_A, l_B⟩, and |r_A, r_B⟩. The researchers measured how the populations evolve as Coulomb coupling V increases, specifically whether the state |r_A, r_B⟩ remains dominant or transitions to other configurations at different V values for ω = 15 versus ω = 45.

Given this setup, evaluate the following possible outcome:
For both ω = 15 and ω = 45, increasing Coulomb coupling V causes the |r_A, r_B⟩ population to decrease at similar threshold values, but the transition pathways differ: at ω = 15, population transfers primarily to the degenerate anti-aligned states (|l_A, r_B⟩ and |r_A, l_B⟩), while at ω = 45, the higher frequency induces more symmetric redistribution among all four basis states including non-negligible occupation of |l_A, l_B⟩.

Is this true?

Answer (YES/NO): NO